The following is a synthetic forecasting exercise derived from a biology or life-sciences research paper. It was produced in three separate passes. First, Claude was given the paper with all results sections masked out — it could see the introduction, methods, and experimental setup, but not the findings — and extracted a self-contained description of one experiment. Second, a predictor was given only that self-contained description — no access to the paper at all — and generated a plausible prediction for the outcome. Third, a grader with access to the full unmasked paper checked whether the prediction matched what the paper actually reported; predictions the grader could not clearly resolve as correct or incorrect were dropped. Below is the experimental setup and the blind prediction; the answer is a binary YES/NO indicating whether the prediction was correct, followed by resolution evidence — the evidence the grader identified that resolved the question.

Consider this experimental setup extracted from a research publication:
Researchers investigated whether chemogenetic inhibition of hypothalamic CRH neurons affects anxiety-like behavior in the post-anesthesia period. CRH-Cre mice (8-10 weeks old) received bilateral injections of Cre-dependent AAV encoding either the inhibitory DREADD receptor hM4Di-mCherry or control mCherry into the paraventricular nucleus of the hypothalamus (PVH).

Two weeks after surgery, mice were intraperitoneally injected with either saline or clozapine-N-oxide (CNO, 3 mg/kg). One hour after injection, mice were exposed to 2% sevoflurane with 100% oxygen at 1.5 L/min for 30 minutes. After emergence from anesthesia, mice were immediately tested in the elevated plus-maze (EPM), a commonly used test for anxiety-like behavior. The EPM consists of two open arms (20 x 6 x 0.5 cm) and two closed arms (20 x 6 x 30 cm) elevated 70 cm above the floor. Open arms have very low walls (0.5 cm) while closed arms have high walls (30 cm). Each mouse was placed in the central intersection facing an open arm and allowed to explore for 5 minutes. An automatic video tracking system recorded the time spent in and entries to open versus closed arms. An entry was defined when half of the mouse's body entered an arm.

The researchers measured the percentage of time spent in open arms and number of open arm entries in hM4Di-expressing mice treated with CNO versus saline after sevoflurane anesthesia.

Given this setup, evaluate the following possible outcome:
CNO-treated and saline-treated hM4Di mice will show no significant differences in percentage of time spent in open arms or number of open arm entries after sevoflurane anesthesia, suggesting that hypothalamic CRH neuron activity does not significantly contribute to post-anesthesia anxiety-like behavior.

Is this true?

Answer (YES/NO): NO